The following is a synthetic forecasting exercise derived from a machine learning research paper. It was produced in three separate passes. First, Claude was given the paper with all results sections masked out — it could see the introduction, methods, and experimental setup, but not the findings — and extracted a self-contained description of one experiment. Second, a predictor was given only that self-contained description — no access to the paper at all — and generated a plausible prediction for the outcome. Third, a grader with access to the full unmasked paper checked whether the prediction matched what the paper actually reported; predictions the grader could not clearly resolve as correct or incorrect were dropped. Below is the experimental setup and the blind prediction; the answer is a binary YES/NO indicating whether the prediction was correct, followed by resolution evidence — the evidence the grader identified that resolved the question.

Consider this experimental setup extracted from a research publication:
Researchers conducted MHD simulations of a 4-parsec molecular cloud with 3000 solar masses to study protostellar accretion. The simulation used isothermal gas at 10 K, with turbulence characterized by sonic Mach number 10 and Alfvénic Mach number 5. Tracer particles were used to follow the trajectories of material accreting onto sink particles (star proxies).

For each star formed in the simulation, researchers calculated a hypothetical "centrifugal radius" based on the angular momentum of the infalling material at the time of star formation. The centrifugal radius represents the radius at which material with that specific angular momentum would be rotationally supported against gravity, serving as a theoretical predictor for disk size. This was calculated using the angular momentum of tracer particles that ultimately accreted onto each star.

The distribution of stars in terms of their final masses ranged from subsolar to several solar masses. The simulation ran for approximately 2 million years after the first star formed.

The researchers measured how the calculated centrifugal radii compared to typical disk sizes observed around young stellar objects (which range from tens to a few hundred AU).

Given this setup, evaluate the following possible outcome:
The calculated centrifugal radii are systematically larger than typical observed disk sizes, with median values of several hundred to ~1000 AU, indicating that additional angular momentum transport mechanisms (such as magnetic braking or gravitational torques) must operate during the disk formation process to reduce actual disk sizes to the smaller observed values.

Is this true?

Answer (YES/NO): NO